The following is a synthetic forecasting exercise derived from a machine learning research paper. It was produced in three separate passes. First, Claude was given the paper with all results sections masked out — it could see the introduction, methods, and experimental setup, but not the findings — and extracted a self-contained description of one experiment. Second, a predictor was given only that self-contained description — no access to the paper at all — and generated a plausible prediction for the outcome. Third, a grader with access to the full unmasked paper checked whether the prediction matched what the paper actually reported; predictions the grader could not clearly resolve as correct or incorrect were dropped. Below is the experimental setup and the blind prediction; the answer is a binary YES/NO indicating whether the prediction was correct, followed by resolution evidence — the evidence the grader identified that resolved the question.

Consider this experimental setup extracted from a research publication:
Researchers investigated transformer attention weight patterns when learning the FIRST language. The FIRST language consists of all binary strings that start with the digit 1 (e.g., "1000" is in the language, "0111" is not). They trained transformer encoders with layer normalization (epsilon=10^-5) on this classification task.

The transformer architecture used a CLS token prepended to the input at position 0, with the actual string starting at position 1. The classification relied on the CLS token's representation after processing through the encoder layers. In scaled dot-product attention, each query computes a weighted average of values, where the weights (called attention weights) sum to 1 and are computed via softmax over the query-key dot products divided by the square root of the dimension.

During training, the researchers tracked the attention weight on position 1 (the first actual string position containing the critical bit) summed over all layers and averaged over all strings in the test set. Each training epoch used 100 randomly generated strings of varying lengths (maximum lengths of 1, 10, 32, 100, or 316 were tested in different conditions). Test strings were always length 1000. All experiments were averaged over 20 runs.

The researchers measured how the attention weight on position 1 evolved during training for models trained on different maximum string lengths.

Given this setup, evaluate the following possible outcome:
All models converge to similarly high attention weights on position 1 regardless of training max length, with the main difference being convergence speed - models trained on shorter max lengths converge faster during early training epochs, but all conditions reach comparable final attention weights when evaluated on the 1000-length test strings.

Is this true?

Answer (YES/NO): NO